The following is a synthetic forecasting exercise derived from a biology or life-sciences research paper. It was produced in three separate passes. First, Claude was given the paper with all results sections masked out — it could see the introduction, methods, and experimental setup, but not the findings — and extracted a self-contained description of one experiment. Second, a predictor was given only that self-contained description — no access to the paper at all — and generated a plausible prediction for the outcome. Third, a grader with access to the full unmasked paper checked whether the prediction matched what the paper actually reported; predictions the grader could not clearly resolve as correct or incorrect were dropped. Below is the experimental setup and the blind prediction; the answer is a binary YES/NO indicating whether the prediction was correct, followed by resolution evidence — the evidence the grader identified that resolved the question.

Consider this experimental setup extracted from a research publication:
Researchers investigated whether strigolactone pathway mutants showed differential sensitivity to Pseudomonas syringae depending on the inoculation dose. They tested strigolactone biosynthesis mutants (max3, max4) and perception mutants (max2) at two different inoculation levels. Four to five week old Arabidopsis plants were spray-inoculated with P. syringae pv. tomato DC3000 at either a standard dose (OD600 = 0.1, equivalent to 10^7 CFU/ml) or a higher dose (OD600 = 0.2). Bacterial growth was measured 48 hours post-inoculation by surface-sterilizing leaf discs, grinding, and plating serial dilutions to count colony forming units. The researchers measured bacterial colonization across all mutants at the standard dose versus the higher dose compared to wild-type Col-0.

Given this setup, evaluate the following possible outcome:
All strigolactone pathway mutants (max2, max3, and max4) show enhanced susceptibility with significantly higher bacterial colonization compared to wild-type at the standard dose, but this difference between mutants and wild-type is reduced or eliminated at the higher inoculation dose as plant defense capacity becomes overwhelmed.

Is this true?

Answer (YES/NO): NO